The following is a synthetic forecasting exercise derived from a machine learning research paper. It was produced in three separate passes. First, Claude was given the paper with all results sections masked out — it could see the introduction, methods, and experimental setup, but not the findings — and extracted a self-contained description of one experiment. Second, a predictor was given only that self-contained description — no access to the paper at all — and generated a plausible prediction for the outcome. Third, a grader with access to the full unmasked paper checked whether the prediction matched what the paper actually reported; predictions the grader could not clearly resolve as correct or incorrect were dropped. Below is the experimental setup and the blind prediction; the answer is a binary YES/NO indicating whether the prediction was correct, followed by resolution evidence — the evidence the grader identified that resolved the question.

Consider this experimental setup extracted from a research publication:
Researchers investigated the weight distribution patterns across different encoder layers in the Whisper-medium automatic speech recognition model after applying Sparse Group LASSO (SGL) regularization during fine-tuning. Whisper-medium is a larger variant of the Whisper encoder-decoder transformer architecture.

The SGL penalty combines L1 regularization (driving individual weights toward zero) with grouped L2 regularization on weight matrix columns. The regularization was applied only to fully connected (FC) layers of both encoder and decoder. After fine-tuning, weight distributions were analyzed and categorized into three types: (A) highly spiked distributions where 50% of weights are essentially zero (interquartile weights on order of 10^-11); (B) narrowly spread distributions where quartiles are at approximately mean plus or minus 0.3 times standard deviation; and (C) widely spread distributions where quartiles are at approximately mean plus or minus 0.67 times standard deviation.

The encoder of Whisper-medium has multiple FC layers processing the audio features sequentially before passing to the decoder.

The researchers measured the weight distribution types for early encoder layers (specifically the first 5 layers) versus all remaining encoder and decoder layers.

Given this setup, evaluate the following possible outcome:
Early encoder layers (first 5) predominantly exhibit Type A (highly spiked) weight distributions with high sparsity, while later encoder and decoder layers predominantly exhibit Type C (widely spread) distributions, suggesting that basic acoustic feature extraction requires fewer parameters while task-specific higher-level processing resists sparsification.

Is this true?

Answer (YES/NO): NO